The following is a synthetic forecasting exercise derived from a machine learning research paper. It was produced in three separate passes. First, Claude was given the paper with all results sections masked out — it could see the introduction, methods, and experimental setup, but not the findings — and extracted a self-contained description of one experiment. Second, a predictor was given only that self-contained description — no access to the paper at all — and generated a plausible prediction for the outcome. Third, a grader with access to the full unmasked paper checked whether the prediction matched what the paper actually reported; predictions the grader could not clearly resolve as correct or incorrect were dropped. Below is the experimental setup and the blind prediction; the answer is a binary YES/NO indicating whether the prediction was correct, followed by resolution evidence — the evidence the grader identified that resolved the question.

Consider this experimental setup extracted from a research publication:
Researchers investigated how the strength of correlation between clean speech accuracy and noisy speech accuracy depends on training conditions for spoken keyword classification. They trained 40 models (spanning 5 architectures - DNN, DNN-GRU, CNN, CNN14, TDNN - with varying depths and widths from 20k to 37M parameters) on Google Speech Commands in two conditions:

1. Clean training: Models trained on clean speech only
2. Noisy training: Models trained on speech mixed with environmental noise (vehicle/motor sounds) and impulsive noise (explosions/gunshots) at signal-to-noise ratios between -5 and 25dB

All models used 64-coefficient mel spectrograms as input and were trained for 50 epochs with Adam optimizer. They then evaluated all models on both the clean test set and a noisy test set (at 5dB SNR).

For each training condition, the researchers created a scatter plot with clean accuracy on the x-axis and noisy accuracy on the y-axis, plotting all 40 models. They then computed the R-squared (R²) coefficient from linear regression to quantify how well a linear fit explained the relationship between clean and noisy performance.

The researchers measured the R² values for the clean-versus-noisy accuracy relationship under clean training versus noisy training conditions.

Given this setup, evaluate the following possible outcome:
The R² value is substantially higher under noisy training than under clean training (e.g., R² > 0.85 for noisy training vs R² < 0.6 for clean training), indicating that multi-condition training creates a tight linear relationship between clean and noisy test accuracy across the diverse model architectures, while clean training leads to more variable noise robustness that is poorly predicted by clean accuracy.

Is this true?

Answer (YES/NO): NO